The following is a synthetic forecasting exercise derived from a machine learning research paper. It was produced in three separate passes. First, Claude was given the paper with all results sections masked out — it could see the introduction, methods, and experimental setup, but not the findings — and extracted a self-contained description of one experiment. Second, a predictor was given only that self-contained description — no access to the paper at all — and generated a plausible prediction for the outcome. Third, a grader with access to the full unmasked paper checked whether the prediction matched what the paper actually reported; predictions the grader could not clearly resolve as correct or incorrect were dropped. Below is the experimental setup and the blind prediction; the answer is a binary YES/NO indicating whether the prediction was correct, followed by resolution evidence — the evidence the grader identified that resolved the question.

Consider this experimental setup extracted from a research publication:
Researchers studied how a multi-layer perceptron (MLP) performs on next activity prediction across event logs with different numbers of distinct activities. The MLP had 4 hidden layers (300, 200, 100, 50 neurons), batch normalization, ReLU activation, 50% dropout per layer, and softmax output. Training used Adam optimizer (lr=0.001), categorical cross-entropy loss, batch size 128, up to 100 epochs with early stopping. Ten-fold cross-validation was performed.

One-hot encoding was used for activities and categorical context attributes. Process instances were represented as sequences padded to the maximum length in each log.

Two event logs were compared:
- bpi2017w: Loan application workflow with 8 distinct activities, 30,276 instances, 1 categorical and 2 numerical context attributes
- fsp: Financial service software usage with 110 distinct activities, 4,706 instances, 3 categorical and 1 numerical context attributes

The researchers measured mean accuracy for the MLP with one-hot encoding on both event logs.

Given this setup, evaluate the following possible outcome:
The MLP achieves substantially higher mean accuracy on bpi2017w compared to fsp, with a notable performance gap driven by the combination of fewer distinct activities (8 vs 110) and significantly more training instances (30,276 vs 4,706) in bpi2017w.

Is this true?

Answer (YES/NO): YES